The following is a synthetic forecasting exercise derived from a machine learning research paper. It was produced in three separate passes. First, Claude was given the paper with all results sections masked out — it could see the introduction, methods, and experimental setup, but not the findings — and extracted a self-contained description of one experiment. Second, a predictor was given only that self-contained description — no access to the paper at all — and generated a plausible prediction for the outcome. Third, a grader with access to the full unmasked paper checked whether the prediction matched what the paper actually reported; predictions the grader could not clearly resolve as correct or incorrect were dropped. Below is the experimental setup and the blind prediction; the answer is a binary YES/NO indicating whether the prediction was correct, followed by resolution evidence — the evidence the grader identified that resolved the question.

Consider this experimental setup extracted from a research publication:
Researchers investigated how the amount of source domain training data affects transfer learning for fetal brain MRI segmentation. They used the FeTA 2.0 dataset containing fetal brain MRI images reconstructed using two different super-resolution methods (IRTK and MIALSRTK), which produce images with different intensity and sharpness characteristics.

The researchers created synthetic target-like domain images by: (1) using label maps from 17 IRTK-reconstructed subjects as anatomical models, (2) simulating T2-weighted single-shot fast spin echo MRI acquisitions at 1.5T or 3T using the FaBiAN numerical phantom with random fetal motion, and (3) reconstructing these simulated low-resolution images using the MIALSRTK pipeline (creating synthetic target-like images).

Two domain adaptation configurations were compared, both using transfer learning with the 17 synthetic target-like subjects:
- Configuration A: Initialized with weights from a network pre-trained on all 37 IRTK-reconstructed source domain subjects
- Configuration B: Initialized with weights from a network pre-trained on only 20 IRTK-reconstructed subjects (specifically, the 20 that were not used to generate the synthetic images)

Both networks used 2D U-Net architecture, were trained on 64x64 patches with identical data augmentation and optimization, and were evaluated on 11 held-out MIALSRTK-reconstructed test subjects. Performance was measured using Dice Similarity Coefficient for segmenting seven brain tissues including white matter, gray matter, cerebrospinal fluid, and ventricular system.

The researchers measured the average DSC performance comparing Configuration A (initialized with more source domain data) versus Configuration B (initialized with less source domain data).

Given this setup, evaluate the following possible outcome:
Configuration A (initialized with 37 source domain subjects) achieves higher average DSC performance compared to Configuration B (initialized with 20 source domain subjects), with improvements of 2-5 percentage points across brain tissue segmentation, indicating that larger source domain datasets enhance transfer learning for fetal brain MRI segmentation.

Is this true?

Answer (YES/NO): NO